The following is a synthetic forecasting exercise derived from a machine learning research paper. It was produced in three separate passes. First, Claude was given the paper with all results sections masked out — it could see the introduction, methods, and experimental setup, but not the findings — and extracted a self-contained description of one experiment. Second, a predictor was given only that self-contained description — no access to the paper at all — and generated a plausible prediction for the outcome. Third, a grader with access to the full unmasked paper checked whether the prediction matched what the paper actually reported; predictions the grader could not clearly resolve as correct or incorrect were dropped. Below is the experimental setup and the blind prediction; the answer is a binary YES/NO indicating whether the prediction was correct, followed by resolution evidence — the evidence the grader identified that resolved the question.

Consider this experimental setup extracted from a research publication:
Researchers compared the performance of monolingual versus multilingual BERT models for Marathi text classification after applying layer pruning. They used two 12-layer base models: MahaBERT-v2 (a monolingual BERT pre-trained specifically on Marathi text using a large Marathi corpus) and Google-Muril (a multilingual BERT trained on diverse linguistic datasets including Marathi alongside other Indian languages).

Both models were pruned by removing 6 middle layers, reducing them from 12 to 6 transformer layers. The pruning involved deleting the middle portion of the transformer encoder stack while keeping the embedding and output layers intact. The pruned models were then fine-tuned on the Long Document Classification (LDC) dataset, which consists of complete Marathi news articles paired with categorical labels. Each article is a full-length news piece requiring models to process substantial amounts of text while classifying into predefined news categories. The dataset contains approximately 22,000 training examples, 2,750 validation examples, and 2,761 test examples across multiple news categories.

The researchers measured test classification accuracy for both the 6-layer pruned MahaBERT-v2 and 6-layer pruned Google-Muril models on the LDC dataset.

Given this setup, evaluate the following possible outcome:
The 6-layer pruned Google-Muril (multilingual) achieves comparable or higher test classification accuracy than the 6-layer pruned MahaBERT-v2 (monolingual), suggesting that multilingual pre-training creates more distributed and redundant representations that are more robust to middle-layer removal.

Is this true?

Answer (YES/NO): NO